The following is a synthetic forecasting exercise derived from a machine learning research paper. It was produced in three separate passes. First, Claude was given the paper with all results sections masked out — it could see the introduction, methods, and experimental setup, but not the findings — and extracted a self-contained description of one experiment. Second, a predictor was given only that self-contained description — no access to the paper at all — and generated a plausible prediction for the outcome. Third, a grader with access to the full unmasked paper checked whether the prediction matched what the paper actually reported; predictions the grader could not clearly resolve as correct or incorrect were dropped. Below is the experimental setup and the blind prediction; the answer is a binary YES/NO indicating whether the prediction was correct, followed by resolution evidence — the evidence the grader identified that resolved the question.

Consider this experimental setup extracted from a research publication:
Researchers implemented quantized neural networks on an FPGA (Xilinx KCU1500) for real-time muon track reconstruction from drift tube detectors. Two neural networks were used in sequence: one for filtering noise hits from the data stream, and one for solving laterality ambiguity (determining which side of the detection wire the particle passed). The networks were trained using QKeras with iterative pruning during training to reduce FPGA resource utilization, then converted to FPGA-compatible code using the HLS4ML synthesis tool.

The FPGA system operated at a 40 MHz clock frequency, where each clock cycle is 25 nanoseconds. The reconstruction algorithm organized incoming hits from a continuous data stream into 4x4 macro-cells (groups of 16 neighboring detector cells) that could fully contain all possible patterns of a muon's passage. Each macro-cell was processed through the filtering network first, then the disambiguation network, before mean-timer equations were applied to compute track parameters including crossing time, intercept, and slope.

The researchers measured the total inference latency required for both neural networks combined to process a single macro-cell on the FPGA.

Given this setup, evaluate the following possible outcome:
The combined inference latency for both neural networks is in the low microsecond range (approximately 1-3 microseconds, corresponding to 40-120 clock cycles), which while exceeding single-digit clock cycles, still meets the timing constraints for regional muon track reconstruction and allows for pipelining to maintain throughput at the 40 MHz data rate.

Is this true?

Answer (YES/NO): NO